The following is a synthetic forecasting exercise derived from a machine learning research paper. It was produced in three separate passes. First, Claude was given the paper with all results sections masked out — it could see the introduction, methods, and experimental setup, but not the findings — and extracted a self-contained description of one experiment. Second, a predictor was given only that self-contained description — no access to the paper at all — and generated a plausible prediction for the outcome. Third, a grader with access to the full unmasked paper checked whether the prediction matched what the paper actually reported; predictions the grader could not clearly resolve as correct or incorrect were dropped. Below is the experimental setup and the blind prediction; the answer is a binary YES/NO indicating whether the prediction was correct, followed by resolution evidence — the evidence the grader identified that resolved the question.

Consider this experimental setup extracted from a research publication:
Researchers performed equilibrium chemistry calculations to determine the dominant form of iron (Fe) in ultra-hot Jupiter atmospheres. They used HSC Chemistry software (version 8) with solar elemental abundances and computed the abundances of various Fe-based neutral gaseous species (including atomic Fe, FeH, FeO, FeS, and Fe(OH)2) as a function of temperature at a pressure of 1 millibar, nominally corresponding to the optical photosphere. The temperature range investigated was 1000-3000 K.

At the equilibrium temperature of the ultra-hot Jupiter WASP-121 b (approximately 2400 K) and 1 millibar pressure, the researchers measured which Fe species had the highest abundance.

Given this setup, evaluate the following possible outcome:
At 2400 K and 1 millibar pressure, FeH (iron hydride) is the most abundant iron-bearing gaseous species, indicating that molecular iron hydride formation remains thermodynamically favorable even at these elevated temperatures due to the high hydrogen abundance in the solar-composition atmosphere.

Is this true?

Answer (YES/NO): NO